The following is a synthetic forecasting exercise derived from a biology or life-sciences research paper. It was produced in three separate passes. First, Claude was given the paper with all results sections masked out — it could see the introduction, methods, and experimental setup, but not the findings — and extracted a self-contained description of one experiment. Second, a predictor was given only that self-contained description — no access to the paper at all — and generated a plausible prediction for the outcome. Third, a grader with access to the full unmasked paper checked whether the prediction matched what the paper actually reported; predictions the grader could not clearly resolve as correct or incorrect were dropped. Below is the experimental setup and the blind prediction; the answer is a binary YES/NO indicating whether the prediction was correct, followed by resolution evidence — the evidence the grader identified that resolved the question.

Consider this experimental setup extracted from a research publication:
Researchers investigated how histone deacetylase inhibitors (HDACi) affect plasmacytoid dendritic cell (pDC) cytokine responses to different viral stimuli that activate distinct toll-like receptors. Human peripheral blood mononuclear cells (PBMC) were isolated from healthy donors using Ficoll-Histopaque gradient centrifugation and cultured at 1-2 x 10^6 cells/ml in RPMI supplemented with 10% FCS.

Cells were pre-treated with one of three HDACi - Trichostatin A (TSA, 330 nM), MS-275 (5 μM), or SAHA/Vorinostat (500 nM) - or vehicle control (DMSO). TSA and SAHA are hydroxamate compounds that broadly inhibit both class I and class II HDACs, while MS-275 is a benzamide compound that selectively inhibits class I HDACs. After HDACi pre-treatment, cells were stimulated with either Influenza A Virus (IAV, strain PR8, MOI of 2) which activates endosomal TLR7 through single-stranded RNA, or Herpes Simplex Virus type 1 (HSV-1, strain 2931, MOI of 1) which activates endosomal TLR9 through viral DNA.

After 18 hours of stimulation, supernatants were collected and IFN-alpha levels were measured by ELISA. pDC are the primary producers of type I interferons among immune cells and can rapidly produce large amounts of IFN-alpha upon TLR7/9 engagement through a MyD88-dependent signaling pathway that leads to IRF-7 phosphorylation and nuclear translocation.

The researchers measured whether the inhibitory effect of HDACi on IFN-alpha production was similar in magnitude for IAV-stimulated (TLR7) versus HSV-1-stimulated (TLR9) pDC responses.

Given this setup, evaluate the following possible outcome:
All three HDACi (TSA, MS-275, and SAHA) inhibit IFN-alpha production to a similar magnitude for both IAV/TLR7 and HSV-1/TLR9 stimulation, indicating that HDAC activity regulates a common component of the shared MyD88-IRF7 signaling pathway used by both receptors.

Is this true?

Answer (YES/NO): NO